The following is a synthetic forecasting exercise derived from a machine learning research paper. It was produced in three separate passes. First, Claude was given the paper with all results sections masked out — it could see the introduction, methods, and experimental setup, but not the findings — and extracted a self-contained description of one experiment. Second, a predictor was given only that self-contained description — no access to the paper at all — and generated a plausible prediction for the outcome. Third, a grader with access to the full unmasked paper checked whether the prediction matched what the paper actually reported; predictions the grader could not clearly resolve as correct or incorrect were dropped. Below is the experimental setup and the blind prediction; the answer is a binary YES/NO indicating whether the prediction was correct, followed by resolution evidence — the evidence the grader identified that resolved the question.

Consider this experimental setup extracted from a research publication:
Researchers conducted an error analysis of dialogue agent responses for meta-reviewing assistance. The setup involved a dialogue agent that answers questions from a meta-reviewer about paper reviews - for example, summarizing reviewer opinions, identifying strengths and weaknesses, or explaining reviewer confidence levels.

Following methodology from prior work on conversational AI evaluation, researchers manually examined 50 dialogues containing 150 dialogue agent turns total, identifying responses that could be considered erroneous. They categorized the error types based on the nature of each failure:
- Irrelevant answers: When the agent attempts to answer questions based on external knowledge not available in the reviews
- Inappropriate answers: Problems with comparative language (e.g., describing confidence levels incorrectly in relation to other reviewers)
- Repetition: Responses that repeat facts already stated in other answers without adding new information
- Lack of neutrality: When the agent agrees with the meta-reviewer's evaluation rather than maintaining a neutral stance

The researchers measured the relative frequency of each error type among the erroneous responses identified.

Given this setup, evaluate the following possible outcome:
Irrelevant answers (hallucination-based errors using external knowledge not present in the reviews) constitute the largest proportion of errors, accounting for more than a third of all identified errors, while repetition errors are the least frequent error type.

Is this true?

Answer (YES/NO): NO